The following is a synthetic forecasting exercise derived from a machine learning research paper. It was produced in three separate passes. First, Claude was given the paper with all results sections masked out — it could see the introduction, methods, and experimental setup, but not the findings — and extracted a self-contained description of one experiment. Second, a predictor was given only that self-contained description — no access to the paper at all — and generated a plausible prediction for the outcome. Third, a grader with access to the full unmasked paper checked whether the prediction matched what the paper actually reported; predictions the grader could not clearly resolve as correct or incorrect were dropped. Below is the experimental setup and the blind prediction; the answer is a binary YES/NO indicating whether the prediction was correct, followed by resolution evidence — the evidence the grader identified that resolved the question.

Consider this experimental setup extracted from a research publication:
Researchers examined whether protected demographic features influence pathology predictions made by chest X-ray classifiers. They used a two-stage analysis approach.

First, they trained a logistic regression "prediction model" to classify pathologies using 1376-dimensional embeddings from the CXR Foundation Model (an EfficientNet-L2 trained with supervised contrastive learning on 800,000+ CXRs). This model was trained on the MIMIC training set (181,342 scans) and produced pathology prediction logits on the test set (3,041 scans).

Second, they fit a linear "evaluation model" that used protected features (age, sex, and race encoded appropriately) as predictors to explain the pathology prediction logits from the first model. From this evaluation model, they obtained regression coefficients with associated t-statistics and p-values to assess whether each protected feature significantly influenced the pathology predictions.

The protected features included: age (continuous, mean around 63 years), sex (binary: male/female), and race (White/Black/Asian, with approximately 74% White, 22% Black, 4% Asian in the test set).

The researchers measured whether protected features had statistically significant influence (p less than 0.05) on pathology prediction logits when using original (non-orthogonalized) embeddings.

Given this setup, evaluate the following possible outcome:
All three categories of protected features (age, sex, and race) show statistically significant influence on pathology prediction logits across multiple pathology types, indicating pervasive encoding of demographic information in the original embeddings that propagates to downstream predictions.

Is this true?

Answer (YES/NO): NO